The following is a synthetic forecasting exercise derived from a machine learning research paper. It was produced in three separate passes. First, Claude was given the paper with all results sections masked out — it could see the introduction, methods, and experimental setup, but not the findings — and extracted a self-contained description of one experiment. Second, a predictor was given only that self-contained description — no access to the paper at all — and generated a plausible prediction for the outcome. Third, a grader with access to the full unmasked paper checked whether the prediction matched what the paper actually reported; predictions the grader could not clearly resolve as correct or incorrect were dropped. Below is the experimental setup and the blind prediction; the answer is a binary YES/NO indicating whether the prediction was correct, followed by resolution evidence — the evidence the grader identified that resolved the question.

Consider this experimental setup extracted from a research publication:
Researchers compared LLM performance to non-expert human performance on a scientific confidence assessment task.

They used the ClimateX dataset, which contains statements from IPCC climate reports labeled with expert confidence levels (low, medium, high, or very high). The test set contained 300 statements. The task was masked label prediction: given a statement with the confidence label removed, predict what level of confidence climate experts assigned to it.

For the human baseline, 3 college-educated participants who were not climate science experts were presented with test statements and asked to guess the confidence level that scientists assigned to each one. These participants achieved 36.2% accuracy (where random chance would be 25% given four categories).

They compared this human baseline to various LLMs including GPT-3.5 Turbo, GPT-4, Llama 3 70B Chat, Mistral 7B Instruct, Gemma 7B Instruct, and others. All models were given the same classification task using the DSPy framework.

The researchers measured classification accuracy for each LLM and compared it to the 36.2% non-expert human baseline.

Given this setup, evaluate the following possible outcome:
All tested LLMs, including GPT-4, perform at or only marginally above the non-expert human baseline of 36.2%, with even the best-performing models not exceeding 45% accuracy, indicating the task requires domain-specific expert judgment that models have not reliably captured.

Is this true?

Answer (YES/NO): NO